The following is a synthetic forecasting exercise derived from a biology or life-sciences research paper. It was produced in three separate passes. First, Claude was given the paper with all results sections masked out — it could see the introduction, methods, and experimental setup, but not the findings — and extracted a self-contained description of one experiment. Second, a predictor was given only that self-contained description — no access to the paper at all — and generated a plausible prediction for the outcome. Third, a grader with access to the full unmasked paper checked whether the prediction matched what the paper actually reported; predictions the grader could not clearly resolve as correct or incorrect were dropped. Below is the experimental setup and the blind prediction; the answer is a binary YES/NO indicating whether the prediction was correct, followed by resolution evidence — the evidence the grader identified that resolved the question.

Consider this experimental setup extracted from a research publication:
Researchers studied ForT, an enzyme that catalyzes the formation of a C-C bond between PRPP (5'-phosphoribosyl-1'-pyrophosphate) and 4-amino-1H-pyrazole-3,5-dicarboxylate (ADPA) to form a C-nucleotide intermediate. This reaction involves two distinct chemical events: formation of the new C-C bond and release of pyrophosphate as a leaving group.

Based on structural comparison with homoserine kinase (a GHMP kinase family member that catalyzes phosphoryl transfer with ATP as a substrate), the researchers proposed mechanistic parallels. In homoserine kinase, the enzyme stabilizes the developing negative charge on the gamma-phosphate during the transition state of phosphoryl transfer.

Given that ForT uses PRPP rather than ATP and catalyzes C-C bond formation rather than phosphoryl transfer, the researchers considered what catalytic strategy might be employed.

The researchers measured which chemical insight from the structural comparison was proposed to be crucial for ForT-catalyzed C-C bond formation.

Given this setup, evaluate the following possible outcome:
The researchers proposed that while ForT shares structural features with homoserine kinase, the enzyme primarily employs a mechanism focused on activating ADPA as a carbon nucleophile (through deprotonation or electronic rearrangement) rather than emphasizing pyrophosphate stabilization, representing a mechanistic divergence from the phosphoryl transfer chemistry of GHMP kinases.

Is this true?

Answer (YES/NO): NO